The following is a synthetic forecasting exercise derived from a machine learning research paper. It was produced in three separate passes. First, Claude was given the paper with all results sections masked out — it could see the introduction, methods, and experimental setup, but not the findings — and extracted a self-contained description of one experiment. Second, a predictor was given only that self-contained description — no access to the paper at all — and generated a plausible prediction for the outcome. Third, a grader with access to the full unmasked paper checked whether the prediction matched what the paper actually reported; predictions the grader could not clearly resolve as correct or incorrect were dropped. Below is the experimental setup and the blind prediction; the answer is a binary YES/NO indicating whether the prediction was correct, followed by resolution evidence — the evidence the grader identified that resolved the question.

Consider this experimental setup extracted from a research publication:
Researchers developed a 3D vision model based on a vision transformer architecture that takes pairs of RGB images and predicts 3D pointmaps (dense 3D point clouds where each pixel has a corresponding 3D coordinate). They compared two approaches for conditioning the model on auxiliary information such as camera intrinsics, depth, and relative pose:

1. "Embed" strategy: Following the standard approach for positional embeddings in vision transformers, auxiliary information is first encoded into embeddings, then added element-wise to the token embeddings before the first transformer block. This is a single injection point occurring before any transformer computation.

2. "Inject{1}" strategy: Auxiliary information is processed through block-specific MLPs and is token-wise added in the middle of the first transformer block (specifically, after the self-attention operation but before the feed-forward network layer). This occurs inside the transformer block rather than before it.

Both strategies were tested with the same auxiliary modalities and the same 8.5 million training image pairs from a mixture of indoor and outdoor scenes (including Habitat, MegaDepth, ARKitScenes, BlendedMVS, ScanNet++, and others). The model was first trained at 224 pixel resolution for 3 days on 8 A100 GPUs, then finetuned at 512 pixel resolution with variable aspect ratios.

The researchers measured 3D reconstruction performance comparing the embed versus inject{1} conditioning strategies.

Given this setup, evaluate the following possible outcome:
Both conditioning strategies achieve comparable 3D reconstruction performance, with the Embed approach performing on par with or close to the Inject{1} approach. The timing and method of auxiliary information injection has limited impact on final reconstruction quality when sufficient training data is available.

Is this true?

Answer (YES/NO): YES